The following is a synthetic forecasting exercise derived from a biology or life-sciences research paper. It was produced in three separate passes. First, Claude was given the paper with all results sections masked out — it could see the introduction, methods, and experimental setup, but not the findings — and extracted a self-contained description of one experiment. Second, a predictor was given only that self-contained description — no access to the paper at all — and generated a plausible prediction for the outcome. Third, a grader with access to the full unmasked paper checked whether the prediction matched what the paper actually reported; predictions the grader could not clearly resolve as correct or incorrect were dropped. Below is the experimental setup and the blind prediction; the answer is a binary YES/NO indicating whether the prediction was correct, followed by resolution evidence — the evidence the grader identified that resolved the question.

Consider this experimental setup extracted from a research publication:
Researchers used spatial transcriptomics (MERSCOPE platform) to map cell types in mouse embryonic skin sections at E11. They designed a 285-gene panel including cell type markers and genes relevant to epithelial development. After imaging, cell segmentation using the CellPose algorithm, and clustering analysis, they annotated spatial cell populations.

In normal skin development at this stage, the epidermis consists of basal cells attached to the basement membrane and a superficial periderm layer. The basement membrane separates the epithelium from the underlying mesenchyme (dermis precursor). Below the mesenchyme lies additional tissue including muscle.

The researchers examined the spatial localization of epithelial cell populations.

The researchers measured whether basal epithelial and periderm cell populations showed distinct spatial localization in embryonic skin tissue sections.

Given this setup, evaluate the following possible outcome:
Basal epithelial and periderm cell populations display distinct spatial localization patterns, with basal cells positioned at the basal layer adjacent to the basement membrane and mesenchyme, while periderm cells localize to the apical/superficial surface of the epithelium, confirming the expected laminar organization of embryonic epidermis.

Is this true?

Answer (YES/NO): YES